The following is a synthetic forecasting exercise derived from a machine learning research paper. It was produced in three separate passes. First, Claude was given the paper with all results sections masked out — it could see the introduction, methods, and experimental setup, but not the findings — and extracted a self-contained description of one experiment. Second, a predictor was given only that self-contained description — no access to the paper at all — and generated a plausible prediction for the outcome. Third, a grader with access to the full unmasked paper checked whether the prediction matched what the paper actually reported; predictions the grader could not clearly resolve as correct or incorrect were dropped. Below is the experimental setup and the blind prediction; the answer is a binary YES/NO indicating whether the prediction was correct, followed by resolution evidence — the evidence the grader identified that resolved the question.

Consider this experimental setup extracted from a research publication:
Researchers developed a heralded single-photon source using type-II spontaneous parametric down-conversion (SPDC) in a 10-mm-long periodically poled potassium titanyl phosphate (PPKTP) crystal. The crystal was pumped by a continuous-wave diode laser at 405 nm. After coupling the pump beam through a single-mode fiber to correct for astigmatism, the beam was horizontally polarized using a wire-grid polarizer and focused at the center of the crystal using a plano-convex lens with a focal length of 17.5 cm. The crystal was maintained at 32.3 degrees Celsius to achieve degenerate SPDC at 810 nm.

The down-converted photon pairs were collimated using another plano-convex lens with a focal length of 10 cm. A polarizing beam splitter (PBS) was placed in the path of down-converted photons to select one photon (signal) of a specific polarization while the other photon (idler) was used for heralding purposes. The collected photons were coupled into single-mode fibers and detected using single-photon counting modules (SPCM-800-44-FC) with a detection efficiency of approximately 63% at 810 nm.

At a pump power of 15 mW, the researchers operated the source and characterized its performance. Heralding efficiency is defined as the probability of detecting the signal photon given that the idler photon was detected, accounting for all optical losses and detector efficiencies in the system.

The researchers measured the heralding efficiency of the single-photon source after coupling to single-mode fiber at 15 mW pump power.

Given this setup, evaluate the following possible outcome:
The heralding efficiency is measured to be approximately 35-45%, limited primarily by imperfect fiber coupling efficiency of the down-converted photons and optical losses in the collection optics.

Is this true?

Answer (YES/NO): NO